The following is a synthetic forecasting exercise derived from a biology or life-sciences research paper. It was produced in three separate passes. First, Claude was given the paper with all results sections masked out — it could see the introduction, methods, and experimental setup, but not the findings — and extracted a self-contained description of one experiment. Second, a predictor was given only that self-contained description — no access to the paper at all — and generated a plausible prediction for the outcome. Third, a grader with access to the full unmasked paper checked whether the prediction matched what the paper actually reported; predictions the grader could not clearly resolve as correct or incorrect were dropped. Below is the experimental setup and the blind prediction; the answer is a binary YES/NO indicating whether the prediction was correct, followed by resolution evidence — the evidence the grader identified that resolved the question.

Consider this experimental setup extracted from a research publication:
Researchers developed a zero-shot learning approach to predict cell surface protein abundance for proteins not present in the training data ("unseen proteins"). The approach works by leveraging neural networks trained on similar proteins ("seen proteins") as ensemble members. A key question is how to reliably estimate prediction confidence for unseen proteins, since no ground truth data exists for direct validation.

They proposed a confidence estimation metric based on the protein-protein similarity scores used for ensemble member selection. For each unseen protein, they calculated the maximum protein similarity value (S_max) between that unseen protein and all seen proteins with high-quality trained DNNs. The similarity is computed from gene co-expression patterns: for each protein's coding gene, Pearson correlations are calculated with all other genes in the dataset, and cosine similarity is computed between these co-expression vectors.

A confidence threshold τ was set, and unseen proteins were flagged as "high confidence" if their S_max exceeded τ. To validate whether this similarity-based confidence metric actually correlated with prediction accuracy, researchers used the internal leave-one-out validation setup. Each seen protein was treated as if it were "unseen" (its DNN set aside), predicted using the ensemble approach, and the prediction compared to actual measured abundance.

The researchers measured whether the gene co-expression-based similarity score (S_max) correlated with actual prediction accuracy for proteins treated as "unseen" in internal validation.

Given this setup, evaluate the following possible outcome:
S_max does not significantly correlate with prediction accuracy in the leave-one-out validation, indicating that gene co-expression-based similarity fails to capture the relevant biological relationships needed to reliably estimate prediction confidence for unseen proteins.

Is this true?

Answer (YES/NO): NO